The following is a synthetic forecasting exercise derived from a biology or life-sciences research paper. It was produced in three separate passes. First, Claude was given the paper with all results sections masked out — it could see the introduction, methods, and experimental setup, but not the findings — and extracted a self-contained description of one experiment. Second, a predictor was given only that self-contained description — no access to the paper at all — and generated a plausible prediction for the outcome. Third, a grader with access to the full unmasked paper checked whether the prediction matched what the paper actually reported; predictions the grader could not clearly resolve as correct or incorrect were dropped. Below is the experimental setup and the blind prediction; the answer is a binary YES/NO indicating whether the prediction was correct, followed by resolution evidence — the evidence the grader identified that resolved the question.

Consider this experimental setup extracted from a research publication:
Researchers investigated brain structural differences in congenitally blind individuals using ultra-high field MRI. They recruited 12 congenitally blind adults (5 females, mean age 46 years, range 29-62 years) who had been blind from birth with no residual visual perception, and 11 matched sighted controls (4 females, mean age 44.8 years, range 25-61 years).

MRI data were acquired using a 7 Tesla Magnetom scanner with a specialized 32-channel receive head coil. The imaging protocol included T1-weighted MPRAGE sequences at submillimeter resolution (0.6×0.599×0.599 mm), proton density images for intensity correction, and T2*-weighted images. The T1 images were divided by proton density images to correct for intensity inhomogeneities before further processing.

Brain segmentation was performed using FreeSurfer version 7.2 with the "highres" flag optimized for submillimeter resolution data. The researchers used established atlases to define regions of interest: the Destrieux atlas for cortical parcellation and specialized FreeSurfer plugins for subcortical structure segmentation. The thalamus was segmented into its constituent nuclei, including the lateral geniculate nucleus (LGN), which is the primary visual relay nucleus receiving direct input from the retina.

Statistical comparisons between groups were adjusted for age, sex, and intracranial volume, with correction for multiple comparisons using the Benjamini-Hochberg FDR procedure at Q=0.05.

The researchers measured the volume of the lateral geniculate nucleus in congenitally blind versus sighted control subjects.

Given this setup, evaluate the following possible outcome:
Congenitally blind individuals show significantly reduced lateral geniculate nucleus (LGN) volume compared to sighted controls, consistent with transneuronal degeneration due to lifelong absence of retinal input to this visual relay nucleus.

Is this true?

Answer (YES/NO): YES